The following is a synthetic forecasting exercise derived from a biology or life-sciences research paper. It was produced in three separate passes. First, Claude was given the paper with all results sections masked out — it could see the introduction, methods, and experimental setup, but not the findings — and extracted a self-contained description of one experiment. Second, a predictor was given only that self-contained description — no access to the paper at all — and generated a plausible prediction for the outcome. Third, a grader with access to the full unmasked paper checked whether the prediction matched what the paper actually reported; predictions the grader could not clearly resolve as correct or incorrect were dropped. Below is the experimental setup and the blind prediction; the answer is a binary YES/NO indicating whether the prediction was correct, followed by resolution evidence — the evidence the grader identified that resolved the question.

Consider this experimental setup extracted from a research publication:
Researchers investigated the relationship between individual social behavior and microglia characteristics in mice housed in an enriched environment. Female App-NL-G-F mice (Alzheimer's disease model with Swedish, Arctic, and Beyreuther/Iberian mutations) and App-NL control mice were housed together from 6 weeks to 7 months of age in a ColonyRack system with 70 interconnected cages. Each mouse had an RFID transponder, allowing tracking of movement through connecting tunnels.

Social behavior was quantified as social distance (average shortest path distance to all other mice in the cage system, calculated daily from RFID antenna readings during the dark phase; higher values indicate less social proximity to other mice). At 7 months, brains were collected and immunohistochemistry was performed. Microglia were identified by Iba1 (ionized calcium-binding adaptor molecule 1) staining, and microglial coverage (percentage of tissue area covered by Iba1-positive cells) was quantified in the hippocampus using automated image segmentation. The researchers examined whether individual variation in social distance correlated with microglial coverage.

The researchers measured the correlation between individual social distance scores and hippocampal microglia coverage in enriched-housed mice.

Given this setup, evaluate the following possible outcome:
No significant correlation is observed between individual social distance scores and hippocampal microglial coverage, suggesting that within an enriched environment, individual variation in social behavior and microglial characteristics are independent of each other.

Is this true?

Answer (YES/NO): NO